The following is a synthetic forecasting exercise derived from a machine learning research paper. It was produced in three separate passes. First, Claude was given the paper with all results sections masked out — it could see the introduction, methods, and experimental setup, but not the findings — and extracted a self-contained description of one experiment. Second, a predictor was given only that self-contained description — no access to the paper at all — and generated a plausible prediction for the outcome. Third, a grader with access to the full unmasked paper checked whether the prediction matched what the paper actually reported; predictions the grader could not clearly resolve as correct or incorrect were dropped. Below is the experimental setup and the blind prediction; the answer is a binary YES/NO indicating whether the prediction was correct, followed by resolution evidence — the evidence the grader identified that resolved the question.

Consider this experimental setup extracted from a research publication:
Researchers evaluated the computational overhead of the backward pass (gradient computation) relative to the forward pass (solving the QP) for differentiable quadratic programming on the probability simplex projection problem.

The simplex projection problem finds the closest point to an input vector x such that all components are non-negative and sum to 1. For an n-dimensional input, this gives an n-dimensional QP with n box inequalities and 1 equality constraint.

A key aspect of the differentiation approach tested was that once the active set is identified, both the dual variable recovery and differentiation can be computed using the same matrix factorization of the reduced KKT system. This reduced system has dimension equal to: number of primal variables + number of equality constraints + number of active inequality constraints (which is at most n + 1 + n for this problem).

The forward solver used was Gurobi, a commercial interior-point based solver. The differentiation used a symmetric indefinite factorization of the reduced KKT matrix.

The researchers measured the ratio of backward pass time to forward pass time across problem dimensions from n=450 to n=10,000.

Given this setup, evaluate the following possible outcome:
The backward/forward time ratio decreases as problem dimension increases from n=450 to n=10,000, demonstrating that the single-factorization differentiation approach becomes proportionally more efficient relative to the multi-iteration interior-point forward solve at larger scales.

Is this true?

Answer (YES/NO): NO